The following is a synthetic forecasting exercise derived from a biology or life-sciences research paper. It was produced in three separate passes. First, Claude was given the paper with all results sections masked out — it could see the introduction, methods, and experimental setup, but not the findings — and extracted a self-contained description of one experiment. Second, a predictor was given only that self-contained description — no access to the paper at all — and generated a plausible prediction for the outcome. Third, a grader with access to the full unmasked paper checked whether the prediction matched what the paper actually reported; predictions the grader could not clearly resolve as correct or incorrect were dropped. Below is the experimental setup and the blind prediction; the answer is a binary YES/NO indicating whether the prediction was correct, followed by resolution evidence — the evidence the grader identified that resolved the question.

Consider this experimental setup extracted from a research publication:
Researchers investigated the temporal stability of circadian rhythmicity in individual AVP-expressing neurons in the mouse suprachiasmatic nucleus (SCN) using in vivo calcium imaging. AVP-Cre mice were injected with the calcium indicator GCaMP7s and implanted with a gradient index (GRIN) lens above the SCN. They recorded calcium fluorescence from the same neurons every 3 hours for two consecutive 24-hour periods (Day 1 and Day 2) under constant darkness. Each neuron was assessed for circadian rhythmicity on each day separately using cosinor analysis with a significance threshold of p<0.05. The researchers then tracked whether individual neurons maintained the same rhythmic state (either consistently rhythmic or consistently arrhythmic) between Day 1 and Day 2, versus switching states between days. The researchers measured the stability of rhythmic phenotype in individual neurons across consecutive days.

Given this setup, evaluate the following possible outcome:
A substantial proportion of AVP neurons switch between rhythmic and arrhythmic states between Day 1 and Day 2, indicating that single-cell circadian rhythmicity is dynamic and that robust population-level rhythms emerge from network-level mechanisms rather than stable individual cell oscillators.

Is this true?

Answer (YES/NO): YES